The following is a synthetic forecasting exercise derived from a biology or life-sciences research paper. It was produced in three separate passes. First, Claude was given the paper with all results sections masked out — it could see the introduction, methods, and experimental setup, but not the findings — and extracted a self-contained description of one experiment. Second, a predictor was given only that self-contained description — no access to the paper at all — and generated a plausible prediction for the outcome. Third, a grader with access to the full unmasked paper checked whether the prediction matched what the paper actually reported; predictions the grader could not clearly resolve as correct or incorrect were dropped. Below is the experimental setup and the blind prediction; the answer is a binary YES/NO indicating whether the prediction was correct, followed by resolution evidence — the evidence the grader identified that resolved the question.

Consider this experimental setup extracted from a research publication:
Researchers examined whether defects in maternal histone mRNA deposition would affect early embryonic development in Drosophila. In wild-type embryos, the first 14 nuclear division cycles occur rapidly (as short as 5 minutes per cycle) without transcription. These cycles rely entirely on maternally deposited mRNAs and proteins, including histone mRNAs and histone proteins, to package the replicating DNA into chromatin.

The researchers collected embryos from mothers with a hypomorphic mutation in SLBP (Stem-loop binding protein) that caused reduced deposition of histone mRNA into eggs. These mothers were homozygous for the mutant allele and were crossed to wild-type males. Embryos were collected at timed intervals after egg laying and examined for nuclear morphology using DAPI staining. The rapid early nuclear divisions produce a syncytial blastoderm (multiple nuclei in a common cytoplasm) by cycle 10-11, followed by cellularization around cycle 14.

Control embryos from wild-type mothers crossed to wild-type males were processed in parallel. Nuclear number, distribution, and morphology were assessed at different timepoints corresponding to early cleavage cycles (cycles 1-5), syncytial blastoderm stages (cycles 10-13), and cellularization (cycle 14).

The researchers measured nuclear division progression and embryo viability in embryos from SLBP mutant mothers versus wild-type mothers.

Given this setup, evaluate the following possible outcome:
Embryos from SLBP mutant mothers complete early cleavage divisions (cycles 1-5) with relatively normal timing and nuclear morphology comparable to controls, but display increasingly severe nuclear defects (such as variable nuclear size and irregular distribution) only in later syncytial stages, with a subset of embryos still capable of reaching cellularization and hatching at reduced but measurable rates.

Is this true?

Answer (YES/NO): NO